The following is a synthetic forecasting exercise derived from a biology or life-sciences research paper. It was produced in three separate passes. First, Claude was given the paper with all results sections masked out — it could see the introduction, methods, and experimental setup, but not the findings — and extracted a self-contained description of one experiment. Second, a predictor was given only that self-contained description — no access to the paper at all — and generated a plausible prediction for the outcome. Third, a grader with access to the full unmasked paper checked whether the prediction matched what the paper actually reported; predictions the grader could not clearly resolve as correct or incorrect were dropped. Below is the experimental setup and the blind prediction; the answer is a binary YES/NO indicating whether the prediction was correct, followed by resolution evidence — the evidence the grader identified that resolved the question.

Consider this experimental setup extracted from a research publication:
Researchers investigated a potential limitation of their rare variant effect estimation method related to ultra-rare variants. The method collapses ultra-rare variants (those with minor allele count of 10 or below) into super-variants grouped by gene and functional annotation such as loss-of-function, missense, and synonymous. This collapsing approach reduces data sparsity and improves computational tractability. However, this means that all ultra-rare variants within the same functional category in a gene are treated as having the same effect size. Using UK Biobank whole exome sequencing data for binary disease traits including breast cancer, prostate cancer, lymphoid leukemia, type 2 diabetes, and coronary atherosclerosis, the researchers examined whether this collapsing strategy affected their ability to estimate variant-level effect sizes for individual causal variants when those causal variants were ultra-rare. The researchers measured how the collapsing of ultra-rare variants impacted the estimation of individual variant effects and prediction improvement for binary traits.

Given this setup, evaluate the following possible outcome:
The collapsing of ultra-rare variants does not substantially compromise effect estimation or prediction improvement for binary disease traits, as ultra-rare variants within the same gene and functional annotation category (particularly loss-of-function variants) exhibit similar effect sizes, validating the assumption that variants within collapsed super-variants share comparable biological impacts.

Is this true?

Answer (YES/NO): NO